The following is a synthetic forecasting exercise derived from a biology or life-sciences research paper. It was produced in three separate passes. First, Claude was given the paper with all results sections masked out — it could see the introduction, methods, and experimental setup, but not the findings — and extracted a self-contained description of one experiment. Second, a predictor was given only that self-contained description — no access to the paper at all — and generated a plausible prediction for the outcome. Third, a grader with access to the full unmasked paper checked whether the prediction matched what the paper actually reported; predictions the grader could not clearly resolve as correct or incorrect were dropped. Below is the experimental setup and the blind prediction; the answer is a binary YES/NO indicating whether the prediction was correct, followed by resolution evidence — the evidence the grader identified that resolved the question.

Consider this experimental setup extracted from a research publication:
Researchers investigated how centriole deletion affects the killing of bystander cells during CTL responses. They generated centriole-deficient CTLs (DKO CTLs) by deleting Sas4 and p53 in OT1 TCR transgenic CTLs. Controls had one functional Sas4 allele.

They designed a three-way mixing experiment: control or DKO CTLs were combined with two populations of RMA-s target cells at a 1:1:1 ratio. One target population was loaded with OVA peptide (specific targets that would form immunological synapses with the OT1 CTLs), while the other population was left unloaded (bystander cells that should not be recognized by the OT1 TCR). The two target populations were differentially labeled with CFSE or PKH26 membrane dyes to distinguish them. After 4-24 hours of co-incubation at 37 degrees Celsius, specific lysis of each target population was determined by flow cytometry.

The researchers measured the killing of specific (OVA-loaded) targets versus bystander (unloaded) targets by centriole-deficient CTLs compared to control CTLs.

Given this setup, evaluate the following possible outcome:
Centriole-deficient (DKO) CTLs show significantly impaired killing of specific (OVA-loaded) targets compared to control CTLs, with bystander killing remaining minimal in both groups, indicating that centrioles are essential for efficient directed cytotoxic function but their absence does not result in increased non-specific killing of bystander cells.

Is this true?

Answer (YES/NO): YES